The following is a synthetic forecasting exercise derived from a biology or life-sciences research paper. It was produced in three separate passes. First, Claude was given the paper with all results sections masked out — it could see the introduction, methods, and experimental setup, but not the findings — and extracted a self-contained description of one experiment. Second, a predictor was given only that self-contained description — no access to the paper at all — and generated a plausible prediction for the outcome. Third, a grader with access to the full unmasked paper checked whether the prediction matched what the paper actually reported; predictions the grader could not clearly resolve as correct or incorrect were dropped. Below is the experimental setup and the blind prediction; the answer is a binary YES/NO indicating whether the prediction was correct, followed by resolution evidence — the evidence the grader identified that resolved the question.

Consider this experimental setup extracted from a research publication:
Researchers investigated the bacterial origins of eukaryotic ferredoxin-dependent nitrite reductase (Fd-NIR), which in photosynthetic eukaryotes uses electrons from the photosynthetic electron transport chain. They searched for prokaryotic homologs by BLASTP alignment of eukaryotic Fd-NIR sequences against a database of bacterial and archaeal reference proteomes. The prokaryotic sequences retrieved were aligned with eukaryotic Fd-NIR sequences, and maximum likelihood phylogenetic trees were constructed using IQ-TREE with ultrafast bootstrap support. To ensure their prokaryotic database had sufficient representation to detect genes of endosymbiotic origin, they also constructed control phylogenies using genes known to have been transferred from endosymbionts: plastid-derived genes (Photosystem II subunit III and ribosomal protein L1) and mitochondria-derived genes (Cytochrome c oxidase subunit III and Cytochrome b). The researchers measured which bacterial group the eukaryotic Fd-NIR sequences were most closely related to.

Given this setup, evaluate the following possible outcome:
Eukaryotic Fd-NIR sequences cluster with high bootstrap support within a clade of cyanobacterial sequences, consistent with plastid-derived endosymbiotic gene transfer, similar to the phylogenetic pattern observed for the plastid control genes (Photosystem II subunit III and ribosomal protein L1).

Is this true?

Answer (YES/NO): YES